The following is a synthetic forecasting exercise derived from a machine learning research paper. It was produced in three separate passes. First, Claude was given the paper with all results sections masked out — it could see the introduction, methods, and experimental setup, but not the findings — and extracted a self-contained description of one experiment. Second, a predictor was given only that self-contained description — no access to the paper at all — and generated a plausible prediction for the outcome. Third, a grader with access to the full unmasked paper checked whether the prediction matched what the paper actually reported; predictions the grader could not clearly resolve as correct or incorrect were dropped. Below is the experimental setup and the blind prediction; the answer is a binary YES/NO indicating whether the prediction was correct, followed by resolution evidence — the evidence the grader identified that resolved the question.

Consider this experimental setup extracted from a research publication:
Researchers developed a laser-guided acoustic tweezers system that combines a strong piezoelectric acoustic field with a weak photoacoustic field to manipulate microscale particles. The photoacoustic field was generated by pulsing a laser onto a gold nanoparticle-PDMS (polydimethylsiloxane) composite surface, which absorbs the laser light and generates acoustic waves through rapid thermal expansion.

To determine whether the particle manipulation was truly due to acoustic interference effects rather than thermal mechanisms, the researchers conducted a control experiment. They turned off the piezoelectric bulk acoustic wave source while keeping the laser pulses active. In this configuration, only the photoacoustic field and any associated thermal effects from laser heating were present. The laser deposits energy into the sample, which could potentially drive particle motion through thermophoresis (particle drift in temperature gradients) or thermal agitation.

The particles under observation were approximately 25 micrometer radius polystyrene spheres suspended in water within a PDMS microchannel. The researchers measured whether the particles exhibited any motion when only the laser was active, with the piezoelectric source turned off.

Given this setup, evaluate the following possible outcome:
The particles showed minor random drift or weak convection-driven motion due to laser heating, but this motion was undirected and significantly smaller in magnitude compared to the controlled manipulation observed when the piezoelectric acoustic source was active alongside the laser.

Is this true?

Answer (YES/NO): NO